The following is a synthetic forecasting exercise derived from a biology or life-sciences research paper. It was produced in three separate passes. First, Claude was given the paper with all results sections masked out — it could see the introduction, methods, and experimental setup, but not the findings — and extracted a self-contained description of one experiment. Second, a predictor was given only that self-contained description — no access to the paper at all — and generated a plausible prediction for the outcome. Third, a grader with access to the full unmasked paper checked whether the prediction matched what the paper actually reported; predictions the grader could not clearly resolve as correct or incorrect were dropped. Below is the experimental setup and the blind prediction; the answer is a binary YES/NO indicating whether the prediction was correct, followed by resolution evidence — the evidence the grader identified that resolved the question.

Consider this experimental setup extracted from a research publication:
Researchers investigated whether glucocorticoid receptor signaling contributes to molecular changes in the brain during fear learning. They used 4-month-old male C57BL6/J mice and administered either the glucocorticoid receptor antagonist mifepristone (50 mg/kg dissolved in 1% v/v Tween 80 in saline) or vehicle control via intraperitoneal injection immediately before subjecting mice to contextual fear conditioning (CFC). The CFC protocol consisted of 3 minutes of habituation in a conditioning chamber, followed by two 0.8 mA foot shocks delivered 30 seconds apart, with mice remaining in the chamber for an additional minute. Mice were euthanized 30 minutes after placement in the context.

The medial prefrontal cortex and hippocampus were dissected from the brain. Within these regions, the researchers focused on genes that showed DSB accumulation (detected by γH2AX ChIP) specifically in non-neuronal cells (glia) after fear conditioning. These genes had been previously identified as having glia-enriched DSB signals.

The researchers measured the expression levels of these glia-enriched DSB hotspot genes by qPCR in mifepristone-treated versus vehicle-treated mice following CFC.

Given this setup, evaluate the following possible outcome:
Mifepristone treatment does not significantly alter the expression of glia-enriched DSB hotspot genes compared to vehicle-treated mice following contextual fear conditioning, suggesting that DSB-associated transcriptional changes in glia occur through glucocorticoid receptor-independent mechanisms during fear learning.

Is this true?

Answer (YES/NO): NO